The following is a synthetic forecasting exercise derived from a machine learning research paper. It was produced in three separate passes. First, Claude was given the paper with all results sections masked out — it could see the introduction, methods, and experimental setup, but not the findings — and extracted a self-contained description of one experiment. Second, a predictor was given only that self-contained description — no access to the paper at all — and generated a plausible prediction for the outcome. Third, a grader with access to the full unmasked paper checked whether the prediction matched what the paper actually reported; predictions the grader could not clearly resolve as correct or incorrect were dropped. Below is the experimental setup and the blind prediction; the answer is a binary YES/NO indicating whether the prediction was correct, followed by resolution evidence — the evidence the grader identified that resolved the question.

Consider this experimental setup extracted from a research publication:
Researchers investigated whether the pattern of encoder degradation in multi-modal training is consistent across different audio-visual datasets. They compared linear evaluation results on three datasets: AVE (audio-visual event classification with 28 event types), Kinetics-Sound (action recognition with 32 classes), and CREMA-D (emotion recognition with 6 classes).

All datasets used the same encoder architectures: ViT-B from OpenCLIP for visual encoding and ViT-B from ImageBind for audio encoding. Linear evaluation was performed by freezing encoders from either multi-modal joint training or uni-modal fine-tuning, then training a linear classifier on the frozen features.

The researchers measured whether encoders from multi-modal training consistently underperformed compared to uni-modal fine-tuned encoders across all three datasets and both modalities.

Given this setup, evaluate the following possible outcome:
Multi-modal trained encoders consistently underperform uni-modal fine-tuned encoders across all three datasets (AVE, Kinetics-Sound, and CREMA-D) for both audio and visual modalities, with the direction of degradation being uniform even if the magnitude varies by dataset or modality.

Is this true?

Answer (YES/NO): YES